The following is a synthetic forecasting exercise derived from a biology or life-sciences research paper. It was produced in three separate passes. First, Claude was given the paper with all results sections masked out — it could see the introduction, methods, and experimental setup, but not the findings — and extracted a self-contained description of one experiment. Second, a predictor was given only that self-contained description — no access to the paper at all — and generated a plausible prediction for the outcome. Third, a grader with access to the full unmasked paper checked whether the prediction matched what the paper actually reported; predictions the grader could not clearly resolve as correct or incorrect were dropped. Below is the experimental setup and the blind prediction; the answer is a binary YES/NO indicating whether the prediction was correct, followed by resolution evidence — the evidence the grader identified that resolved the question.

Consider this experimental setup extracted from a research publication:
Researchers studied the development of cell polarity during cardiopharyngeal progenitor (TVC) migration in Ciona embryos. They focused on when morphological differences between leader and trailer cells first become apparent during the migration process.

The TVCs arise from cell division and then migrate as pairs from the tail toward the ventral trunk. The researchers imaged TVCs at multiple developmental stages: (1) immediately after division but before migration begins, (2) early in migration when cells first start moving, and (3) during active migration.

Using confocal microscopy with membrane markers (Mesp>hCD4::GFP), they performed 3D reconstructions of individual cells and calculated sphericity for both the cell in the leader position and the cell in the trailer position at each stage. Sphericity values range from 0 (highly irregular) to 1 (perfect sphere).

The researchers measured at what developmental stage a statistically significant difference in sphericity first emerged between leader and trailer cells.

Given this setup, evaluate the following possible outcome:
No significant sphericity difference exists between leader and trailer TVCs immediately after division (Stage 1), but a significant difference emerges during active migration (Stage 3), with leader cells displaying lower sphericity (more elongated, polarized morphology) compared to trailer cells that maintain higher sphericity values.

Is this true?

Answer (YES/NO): NO